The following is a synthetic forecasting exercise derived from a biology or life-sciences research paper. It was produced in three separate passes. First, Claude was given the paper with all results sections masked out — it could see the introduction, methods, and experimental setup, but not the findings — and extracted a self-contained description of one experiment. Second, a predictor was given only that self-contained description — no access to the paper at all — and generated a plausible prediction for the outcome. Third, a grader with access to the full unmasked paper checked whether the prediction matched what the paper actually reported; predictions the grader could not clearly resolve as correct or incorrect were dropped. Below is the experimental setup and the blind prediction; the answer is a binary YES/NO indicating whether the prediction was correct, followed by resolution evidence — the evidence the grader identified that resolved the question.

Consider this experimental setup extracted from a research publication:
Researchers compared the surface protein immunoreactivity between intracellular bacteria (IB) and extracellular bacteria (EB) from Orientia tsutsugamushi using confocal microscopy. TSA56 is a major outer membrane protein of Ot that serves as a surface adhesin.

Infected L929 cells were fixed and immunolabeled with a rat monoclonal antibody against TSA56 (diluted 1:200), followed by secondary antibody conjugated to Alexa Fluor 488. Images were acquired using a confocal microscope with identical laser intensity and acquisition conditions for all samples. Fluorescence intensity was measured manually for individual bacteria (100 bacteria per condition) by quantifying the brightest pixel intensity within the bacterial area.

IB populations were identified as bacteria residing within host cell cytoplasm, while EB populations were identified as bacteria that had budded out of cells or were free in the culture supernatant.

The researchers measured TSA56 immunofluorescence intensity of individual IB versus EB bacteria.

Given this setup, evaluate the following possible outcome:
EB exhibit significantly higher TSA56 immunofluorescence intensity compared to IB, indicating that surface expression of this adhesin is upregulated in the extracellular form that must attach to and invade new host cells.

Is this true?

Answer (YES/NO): NO